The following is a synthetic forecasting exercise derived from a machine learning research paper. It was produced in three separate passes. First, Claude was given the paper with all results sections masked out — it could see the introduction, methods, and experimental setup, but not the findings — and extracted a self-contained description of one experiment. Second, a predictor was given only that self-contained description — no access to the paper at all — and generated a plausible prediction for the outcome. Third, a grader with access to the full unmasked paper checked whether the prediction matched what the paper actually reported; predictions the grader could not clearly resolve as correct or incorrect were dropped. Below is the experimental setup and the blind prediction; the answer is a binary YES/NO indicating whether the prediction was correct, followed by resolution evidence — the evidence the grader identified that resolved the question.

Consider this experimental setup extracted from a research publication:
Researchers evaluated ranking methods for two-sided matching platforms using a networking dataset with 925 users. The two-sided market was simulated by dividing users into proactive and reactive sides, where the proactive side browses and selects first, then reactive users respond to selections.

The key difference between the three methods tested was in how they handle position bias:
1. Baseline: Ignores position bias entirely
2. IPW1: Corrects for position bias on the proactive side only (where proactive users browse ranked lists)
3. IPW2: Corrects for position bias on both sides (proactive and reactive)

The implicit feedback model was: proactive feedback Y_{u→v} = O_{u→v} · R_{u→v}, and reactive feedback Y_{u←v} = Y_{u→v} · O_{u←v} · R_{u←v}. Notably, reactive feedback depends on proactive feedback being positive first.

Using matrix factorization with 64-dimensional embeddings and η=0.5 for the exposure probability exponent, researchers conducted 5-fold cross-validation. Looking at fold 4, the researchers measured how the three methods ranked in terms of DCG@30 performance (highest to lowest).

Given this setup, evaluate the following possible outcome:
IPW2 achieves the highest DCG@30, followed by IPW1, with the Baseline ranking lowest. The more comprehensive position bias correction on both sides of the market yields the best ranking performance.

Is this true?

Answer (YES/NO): NO